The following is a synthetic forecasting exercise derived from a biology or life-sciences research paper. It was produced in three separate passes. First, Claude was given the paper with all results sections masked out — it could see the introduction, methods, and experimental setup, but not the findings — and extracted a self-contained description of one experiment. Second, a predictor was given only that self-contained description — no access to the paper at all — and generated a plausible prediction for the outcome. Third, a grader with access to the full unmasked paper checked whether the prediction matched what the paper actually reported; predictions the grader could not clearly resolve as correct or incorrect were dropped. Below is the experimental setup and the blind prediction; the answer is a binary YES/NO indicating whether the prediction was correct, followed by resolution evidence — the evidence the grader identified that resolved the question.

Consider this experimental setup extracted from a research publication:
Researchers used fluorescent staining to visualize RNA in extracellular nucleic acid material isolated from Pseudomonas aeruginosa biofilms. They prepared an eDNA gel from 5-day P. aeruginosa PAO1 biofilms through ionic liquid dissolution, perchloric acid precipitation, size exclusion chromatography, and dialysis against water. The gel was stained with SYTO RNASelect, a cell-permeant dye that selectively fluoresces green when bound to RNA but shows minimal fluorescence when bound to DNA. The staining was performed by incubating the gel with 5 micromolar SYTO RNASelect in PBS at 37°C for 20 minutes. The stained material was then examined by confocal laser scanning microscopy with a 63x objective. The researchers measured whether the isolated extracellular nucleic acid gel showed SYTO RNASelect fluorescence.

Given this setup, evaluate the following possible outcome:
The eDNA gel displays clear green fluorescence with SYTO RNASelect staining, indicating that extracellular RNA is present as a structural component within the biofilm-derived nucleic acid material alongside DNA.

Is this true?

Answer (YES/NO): YES